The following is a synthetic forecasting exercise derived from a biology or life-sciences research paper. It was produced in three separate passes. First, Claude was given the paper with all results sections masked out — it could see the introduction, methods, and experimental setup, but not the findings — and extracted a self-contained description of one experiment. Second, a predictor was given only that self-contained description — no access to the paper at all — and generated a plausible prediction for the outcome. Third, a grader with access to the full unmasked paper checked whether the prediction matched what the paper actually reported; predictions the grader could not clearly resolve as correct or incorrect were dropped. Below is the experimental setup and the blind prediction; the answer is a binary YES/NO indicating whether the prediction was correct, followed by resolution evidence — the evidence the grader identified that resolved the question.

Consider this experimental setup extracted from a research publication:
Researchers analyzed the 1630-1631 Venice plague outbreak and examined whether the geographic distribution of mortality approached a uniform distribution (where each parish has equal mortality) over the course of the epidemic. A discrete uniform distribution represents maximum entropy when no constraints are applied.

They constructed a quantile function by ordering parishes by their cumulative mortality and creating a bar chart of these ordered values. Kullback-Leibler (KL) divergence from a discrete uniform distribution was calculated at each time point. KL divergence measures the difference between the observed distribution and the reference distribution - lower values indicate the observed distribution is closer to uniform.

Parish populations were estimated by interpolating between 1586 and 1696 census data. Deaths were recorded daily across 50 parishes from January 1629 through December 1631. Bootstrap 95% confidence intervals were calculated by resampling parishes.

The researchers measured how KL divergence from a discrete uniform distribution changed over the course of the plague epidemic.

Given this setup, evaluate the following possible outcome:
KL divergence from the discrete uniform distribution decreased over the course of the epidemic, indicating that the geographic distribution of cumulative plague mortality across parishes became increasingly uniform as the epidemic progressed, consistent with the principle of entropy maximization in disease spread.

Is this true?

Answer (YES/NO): YES